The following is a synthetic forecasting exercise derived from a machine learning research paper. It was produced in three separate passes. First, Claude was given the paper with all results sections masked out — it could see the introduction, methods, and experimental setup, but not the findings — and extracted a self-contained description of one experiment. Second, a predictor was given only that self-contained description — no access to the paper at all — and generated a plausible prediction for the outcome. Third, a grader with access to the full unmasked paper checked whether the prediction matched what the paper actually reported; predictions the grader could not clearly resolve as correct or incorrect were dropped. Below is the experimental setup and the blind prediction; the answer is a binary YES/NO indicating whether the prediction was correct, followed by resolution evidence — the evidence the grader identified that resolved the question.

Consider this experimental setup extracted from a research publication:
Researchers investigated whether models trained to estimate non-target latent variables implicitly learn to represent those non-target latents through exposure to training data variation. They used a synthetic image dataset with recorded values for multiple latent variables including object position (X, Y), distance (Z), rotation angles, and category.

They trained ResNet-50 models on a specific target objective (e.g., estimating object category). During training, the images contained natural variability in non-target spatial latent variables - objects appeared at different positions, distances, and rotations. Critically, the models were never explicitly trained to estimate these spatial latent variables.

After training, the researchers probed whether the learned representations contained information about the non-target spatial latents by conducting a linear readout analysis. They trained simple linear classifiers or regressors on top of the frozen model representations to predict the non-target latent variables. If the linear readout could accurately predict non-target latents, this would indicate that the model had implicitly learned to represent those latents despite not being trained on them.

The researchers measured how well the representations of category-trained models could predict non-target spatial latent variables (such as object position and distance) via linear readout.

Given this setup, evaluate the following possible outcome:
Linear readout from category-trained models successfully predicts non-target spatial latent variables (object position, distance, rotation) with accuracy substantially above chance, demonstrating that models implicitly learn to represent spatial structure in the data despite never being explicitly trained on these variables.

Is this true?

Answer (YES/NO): YES